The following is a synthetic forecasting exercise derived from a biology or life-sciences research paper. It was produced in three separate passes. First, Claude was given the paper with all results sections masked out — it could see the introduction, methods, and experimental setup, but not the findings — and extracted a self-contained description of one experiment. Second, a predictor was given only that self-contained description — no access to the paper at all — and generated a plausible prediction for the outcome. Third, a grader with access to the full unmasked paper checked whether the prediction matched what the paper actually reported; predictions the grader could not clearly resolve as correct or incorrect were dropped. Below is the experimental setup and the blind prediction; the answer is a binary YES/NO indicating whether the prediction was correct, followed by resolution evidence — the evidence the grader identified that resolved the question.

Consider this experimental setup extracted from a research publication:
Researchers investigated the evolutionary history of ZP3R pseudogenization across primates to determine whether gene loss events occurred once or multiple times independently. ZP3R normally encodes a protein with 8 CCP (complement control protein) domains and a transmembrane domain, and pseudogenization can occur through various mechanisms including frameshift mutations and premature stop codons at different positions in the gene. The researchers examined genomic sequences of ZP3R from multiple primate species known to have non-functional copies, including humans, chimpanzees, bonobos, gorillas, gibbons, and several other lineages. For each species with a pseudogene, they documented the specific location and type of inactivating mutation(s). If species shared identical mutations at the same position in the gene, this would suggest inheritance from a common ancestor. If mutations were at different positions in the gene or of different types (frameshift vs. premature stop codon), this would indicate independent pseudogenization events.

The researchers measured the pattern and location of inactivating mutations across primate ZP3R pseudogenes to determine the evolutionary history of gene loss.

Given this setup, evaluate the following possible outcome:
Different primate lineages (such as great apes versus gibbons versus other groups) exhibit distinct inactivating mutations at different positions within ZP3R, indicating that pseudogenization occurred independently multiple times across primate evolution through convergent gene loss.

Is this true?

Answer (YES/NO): YES